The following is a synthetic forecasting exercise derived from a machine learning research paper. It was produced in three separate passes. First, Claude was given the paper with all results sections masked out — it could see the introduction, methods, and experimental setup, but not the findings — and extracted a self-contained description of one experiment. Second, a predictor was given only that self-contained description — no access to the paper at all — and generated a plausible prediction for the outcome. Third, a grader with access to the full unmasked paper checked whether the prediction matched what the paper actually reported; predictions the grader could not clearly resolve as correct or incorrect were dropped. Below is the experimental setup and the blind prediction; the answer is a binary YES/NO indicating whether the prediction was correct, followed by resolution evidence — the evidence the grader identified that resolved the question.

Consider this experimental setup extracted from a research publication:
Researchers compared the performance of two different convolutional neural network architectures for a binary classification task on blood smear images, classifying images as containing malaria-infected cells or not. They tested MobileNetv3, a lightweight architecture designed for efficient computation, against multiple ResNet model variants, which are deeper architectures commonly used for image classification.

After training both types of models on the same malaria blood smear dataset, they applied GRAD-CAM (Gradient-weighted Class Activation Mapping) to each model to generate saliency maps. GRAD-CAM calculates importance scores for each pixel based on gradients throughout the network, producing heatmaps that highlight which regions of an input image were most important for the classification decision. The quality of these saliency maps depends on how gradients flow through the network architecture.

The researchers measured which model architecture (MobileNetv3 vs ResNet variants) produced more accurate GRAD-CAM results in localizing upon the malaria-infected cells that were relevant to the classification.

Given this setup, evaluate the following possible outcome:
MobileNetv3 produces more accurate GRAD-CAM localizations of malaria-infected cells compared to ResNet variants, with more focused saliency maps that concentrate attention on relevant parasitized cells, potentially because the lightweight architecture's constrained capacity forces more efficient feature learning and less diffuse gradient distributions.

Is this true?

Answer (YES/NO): YES